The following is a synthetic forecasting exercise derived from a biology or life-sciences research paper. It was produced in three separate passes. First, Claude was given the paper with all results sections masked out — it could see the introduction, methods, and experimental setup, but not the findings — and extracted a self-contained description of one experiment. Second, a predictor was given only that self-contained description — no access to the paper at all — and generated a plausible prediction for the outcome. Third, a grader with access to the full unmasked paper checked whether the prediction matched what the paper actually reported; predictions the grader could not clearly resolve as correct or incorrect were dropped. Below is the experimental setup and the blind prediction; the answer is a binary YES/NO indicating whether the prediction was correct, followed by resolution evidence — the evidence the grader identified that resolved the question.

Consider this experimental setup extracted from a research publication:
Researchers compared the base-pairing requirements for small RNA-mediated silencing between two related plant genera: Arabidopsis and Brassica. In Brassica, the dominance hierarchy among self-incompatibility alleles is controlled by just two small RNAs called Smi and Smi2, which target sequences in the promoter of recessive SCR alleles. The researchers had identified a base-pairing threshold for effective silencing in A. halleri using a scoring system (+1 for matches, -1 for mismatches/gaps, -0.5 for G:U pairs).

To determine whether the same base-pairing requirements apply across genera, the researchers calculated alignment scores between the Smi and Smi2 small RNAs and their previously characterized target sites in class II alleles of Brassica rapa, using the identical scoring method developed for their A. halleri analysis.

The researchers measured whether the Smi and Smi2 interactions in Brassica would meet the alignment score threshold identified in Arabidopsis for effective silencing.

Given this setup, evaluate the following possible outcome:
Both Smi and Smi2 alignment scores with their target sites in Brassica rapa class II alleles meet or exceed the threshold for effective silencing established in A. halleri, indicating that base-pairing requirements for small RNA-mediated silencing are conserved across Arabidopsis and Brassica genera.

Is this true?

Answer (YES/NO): NO